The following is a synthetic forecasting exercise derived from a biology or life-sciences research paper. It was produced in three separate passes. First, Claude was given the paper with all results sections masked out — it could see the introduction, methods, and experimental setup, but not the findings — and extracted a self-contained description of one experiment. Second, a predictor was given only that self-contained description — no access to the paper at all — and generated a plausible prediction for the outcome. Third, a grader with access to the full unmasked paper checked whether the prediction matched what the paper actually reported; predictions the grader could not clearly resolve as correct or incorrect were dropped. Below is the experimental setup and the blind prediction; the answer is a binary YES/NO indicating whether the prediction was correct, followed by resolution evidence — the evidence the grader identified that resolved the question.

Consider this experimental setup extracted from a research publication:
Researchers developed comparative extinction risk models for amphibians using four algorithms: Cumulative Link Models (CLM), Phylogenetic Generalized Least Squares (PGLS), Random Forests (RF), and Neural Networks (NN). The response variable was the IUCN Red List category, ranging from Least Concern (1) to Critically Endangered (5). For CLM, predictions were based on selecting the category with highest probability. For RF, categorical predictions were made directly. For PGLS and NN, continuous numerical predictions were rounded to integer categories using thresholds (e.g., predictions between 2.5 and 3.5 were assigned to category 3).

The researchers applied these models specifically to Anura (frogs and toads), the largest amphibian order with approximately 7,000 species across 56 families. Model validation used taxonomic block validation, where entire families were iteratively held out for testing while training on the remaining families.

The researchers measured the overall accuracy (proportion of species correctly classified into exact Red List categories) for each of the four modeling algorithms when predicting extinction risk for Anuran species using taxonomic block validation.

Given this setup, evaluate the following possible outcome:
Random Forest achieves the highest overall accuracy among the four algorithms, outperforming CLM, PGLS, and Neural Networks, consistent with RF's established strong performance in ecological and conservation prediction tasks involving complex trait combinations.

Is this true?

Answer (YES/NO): YES